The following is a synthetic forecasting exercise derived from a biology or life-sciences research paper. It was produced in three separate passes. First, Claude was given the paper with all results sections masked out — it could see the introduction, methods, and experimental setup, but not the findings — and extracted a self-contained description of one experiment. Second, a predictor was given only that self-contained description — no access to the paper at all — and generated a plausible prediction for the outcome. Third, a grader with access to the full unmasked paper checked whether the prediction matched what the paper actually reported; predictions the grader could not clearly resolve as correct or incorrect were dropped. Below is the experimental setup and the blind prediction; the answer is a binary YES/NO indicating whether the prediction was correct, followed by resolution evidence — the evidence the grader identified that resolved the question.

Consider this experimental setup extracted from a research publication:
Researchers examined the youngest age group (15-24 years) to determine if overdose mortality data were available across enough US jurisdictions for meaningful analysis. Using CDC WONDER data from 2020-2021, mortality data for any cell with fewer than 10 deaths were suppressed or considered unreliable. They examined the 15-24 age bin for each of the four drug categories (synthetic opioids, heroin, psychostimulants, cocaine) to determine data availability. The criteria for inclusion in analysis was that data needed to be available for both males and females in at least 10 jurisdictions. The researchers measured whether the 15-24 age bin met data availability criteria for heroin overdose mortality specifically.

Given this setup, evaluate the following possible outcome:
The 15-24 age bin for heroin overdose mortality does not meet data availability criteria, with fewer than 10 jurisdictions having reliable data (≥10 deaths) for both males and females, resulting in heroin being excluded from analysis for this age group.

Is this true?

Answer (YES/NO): YES